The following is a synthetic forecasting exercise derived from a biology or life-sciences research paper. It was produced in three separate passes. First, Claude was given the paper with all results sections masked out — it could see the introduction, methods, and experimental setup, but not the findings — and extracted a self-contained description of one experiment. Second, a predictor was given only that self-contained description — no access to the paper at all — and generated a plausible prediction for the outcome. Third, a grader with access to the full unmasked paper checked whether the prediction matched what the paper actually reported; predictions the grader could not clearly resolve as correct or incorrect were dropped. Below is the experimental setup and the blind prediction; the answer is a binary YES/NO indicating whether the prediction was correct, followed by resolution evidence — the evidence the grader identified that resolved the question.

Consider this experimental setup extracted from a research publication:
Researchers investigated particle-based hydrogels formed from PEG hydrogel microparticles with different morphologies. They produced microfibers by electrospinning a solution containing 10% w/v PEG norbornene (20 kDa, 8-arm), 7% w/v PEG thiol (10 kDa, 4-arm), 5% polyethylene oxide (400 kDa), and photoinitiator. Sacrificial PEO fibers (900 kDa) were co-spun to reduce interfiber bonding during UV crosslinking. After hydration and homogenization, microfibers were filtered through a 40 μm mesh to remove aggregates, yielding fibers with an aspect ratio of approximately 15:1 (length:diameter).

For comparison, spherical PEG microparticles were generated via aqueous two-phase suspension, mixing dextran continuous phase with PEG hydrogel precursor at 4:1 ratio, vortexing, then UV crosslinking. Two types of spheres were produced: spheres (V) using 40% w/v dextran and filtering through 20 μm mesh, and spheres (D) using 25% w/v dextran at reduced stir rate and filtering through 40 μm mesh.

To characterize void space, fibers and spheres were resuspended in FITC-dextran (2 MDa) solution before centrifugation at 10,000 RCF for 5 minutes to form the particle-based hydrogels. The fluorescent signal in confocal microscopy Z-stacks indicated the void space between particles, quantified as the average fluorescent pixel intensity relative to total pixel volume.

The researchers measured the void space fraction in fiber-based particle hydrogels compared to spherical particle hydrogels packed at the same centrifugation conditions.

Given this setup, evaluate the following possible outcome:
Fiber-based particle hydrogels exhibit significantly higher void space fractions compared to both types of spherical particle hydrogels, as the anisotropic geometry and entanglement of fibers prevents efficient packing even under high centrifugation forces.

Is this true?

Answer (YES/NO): NO